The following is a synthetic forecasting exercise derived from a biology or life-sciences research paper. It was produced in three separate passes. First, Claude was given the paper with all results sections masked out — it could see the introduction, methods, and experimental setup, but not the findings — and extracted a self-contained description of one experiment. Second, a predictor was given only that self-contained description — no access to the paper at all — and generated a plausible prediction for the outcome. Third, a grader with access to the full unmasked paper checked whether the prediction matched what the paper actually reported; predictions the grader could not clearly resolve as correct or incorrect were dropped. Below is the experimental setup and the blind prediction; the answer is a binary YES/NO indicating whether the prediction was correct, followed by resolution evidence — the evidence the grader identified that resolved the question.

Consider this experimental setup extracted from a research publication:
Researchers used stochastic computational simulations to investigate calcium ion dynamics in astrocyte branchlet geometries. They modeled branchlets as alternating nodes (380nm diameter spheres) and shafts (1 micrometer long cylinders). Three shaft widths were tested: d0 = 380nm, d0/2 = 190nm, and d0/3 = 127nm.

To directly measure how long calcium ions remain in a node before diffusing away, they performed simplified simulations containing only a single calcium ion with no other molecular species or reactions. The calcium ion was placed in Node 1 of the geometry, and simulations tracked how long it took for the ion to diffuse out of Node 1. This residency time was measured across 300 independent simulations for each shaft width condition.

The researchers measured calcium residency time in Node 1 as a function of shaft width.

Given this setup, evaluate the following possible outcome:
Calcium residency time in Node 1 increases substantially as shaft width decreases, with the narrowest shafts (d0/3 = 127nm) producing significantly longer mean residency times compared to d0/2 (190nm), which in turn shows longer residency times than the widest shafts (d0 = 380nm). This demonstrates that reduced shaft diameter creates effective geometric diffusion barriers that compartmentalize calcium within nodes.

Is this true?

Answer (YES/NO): YES